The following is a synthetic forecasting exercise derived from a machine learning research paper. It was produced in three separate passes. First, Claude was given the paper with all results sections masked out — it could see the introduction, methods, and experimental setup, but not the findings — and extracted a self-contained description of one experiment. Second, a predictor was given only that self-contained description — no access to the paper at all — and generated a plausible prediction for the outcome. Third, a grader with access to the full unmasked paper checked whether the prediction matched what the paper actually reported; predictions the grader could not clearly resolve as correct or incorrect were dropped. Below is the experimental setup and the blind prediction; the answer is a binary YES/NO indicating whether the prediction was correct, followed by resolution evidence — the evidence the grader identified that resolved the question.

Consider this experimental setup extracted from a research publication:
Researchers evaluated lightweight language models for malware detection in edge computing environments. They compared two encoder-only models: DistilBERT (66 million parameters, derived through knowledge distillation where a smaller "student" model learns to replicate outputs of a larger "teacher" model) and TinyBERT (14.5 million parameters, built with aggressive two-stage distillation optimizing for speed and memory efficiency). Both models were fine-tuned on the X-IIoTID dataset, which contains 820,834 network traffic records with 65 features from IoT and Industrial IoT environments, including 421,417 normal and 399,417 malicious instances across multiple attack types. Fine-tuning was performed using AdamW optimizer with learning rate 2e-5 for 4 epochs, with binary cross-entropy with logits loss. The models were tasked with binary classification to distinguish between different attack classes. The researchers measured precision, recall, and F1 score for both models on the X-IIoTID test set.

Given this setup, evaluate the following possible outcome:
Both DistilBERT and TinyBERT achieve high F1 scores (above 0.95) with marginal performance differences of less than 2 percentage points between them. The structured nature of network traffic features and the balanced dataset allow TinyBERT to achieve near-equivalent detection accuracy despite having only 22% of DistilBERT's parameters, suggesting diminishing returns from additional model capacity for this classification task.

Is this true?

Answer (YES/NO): NO